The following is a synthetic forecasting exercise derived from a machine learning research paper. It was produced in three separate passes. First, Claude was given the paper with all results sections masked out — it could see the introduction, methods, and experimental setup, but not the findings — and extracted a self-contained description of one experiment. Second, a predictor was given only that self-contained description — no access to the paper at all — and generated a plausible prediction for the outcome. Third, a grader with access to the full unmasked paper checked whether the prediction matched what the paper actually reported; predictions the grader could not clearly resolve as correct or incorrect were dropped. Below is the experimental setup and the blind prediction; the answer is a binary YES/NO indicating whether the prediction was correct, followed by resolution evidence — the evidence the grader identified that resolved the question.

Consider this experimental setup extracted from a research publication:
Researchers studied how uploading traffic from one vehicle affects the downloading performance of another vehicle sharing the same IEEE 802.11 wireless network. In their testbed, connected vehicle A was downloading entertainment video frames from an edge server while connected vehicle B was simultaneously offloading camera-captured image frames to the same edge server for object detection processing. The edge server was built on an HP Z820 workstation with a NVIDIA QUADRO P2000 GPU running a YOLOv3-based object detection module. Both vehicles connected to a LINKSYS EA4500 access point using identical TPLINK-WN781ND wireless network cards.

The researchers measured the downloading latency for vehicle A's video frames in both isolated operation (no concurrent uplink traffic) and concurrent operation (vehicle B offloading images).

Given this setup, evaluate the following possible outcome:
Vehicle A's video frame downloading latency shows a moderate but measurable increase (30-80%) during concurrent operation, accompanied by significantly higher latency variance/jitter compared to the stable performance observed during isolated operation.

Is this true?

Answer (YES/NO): NO